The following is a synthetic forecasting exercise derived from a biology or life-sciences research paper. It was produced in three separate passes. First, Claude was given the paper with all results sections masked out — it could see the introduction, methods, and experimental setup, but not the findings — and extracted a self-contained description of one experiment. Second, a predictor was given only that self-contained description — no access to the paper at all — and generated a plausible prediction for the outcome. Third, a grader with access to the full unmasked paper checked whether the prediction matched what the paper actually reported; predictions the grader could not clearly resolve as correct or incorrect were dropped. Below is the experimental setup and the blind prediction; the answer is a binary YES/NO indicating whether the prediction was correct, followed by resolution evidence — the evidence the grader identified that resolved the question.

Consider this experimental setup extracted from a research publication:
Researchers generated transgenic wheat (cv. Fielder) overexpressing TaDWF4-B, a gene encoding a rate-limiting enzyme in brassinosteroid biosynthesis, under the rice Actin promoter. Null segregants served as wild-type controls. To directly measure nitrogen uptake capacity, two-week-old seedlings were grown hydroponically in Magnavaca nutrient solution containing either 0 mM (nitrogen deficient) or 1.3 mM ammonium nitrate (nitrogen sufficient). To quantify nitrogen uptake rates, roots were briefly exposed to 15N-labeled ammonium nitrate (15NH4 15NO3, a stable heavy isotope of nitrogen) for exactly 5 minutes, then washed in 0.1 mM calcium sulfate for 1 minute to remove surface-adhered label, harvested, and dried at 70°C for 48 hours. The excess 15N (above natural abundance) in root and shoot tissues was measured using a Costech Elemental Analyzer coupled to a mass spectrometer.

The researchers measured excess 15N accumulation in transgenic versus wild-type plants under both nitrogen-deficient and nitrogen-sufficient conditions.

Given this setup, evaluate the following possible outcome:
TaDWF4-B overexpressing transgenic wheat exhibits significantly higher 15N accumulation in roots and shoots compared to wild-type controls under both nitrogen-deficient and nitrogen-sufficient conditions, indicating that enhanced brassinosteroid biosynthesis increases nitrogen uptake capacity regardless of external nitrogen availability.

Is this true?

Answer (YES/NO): NO